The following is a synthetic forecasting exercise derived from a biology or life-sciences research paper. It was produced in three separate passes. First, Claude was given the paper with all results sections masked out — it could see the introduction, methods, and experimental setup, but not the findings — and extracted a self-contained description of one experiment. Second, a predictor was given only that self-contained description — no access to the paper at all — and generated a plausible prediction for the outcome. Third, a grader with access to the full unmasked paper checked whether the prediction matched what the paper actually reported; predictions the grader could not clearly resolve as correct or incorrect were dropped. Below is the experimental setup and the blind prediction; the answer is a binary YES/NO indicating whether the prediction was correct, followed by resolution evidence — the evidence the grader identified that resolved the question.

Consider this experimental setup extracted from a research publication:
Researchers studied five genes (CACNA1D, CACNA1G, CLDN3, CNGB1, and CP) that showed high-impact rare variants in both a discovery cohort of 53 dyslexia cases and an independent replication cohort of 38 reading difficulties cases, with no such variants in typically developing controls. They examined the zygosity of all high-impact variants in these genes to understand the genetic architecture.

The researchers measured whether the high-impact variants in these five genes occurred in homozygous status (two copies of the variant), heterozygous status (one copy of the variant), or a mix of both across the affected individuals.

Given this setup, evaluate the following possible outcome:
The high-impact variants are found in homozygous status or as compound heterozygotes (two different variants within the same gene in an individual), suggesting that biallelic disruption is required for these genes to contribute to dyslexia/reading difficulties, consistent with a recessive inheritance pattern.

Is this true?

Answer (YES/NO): NO